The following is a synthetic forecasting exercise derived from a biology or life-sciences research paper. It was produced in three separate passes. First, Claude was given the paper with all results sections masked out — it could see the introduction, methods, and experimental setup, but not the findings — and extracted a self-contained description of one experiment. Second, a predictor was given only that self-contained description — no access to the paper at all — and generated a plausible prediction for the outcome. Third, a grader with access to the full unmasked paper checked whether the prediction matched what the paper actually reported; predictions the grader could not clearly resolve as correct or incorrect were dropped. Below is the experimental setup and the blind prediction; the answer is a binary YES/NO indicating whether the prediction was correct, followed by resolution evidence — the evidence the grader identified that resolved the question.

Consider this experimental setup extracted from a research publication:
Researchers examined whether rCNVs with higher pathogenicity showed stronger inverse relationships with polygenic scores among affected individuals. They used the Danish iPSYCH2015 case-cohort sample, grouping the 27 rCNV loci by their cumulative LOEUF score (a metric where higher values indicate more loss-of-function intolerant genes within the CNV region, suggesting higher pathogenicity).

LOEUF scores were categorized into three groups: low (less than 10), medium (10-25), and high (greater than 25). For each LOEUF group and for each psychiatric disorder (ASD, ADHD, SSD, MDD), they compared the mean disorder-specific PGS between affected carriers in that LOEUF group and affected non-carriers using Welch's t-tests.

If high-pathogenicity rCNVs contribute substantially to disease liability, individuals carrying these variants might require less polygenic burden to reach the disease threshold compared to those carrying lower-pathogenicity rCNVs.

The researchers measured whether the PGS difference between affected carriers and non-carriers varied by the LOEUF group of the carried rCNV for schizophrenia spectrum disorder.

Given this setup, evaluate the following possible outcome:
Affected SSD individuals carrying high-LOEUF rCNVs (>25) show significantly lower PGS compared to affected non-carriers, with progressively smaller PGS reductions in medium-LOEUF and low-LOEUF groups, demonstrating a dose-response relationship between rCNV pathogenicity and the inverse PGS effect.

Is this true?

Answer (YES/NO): NO